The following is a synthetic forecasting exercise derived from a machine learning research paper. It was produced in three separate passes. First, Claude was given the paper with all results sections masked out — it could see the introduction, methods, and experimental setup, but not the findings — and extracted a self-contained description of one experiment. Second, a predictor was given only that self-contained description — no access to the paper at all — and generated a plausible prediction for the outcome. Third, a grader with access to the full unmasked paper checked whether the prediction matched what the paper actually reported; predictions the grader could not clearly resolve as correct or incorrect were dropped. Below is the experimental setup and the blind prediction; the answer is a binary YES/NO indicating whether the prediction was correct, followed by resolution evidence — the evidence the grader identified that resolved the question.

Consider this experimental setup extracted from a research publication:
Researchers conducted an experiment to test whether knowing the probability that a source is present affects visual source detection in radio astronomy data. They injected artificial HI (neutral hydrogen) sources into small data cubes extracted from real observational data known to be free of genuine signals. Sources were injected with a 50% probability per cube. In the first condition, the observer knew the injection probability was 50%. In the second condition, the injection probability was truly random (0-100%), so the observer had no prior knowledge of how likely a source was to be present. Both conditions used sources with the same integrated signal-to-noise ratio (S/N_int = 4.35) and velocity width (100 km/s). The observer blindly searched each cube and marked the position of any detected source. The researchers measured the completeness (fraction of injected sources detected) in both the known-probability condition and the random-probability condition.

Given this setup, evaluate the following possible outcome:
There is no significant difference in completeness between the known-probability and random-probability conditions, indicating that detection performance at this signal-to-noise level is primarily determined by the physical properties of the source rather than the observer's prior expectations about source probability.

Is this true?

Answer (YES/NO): YES